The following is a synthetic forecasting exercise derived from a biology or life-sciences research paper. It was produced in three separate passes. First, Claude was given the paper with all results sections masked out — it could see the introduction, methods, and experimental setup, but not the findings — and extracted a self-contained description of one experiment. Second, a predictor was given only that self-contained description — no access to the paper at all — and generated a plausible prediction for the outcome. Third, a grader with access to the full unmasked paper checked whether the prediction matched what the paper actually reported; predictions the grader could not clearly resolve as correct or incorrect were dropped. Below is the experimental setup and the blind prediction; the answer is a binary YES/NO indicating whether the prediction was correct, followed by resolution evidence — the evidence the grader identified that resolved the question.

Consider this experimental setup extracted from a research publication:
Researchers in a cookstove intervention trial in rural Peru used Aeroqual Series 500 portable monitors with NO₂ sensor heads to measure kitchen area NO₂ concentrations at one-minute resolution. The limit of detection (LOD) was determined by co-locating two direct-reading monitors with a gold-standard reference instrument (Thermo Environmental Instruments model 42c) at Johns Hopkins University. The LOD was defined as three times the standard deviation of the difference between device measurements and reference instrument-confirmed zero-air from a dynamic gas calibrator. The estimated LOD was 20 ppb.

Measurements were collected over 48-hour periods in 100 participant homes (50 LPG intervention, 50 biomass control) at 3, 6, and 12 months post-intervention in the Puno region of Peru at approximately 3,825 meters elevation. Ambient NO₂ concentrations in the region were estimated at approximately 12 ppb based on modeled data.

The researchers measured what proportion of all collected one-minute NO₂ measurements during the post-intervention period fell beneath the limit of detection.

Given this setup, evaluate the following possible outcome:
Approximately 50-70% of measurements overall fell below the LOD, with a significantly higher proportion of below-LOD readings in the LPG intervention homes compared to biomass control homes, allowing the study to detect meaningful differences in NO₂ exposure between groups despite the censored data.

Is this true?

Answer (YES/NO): NO